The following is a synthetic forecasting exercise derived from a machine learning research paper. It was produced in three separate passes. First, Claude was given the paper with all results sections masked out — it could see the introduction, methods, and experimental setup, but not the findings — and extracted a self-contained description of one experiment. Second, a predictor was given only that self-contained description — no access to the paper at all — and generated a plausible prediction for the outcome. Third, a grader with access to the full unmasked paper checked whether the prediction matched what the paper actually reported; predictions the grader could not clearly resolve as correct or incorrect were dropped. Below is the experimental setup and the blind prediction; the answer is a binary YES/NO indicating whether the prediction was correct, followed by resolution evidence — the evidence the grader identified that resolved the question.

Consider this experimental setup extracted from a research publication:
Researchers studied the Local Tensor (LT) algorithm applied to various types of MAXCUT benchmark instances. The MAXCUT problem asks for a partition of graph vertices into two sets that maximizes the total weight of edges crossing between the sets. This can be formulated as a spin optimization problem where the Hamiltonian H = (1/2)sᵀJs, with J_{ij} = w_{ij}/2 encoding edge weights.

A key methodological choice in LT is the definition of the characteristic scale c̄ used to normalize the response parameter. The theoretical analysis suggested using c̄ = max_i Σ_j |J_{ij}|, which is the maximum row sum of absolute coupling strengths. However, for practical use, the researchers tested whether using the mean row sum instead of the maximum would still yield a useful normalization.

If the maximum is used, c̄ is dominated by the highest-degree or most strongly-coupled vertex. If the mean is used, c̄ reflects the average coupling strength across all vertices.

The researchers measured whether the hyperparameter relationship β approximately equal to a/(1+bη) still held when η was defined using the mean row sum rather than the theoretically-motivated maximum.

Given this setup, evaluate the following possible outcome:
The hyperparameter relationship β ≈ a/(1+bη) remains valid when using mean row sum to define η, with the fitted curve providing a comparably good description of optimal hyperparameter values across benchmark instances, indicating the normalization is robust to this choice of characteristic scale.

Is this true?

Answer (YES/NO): YES